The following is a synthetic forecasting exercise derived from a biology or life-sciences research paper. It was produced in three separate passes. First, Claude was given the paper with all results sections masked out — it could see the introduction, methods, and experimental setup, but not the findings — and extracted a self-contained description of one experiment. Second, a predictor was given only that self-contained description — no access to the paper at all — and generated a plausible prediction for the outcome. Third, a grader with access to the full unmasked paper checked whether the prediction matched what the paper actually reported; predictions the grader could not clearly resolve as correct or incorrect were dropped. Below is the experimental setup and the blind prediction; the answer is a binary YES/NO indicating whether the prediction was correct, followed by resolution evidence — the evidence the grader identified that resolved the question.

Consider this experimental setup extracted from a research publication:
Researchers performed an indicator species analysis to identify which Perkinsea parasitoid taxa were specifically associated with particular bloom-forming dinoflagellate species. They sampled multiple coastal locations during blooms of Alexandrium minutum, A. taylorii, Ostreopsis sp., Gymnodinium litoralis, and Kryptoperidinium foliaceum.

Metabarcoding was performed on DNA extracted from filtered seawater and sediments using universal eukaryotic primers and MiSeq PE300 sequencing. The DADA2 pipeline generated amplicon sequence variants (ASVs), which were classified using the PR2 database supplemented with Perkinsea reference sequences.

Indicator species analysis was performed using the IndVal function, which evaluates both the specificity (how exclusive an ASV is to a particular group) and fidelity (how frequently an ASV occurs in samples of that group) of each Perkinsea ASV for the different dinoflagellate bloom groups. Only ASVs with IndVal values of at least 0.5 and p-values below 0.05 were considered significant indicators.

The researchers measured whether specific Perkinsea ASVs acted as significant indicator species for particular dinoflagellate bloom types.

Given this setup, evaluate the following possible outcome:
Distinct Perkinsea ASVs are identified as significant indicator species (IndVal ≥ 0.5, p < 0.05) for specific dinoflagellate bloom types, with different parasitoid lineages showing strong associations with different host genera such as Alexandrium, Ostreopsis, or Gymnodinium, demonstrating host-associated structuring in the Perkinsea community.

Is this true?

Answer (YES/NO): YES